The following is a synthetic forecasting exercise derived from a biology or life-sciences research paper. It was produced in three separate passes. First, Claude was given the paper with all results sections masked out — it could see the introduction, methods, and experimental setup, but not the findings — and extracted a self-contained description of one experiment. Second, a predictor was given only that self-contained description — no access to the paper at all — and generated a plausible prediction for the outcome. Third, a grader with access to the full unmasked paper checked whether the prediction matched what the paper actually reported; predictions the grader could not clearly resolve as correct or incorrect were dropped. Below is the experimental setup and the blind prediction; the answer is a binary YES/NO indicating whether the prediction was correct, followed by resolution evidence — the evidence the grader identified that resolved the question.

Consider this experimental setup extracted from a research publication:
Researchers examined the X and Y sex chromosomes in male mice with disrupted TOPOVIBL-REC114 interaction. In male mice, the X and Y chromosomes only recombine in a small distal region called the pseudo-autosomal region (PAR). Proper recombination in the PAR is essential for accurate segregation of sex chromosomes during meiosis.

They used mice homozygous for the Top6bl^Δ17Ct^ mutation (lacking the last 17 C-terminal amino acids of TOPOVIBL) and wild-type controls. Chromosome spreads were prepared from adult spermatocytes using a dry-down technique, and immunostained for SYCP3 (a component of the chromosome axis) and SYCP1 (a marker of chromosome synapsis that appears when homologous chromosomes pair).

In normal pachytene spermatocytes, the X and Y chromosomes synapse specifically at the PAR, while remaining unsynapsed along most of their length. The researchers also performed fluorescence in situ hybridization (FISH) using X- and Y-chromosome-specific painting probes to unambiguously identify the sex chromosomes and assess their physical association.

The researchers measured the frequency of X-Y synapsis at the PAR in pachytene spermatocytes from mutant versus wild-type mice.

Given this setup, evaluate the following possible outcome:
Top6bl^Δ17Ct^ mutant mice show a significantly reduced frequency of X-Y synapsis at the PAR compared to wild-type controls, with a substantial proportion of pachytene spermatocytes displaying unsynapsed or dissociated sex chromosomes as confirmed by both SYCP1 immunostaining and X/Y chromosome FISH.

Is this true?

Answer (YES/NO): YES